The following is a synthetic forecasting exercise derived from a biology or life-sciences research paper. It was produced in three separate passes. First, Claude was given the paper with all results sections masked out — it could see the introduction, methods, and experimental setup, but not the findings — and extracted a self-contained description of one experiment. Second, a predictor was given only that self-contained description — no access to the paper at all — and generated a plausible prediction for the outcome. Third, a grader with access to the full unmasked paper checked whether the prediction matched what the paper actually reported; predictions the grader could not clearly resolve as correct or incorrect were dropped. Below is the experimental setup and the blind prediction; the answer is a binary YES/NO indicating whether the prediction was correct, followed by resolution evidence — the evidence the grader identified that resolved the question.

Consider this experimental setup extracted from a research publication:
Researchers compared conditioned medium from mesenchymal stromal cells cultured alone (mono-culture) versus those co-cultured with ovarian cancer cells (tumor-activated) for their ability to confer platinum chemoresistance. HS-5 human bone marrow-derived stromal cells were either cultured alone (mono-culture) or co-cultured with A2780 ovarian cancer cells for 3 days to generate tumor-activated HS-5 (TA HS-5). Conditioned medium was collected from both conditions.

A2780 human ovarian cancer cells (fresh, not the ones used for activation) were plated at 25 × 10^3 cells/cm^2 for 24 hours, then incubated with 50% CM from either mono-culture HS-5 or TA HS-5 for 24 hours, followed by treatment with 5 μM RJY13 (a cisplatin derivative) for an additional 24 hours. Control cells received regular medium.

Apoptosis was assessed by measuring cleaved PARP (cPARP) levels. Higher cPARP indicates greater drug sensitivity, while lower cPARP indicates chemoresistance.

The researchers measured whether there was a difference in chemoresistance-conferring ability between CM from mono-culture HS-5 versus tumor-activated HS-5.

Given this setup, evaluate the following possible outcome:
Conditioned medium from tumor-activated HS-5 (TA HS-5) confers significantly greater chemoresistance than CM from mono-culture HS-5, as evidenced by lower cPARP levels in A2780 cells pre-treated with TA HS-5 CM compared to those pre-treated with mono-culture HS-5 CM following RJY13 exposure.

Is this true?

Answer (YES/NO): YES